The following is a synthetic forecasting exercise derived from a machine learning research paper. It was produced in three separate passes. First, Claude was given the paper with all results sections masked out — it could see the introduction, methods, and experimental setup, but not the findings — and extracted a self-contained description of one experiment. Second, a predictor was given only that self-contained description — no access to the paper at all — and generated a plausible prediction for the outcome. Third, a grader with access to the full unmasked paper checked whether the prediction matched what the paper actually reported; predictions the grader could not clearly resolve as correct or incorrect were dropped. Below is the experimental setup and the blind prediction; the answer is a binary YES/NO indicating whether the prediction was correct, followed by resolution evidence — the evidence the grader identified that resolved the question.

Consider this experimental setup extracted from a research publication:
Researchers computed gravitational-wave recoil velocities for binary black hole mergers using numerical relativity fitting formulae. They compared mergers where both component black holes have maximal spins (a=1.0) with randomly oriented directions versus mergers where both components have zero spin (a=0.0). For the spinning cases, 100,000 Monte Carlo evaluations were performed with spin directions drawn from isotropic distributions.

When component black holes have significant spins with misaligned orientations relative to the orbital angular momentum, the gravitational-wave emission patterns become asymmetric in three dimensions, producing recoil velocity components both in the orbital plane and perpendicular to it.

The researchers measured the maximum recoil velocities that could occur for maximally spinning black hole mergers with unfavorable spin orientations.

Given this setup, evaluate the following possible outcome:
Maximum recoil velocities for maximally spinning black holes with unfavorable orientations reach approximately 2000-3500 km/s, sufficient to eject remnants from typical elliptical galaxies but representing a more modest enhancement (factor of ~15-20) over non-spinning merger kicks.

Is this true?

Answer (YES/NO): YES